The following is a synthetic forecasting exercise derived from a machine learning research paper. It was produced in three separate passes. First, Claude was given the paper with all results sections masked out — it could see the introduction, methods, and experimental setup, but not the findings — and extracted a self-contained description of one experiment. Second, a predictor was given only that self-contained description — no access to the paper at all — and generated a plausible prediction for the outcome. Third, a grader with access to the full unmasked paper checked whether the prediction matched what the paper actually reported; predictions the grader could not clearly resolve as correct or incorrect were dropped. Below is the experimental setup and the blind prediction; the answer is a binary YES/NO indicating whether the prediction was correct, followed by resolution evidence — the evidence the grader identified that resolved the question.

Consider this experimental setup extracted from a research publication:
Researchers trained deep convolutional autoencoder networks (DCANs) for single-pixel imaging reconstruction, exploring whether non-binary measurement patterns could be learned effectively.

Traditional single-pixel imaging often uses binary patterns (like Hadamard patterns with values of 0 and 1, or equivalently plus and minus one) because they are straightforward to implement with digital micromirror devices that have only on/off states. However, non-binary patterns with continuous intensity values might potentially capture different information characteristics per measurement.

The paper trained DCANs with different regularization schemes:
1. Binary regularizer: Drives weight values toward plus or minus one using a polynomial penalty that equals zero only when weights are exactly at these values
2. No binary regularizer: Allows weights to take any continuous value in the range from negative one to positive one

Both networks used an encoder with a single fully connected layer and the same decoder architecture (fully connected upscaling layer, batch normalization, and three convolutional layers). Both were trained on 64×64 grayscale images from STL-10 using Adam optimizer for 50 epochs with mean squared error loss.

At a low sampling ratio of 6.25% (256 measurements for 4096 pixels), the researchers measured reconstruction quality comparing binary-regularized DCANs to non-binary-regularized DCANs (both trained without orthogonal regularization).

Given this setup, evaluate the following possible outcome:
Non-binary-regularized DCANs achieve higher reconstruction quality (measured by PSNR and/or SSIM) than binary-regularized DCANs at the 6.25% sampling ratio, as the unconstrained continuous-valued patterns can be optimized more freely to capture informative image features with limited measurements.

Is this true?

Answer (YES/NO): YES